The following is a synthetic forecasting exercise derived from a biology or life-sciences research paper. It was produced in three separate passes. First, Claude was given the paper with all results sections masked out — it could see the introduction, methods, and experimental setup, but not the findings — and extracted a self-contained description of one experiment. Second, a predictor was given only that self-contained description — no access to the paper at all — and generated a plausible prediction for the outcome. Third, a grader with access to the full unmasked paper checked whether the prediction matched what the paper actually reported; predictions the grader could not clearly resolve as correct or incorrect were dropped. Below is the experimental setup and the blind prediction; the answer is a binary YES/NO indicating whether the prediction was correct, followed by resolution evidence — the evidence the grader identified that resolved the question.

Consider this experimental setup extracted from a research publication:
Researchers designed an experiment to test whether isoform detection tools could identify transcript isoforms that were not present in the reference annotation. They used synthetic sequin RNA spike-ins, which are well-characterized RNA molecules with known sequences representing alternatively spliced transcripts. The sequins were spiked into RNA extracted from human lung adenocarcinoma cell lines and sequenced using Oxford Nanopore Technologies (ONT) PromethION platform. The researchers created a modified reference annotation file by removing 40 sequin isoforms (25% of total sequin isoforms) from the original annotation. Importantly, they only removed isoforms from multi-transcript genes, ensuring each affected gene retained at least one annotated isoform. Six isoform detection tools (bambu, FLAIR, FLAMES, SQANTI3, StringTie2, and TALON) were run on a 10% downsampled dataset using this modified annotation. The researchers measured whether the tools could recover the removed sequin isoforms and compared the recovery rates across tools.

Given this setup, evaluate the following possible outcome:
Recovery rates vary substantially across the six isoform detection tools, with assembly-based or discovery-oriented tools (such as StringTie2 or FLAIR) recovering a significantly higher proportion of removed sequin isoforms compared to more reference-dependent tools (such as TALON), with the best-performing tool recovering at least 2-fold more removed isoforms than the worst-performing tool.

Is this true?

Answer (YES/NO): NO